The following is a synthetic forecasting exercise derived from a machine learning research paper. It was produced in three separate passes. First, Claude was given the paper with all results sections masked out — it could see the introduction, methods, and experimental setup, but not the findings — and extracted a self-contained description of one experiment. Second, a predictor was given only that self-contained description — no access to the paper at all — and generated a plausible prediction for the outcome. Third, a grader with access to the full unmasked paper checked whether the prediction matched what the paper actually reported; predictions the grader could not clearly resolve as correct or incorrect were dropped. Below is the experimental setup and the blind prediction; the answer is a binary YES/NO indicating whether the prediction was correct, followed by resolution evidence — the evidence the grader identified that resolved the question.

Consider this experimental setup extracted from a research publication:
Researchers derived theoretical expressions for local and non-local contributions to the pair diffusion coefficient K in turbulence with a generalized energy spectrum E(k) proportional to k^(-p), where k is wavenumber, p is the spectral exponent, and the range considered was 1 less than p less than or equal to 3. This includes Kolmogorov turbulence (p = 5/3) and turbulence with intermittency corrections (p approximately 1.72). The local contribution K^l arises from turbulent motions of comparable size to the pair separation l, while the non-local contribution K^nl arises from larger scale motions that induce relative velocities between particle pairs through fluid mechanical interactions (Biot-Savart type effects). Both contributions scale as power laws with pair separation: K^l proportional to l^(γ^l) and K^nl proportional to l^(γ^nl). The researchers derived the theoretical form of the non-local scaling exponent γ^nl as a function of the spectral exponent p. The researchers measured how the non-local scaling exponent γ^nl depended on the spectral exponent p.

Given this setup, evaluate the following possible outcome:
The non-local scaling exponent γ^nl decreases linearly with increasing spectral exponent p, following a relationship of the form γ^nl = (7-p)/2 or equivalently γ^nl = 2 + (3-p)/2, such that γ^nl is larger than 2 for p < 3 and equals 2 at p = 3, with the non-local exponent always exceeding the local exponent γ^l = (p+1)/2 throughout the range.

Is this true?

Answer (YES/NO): NO